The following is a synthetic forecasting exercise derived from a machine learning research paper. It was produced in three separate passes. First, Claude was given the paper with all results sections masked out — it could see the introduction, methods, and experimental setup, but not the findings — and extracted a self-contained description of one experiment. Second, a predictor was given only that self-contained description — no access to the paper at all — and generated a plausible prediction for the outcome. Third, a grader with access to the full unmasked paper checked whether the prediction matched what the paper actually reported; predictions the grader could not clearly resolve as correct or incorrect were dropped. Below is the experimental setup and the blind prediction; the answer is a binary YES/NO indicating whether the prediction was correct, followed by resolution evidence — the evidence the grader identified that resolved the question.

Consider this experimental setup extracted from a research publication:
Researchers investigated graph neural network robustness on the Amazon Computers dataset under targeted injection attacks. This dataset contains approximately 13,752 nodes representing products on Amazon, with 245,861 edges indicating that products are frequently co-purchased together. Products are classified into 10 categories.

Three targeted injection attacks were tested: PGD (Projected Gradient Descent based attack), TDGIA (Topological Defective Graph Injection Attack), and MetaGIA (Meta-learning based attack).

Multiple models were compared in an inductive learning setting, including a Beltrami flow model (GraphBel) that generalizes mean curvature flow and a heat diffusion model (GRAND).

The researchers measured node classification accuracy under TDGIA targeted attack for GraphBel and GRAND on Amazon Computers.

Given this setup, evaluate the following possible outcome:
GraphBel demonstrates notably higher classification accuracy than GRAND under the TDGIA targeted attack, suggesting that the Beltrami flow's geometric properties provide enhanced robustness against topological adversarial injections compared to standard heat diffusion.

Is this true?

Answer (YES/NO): YES